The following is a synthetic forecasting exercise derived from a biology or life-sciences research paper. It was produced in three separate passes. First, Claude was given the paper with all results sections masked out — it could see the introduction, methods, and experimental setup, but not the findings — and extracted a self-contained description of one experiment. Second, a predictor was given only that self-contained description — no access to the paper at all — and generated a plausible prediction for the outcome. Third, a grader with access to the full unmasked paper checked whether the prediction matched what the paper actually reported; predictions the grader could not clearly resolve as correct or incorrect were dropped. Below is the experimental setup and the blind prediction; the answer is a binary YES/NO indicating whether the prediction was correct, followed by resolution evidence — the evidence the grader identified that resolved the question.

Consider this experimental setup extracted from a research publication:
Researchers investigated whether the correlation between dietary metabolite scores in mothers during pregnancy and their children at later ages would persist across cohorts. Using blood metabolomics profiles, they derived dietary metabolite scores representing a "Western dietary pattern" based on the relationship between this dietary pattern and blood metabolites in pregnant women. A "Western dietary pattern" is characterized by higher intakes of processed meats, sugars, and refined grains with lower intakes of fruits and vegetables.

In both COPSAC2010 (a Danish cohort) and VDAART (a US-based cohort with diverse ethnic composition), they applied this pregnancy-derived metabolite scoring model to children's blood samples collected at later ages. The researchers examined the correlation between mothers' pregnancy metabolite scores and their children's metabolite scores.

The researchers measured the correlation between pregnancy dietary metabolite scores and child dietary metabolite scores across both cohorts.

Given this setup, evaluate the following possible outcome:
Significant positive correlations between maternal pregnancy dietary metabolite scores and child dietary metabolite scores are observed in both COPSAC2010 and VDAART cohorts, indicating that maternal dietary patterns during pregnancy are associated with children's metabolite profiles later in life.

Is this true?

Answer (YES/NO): YES